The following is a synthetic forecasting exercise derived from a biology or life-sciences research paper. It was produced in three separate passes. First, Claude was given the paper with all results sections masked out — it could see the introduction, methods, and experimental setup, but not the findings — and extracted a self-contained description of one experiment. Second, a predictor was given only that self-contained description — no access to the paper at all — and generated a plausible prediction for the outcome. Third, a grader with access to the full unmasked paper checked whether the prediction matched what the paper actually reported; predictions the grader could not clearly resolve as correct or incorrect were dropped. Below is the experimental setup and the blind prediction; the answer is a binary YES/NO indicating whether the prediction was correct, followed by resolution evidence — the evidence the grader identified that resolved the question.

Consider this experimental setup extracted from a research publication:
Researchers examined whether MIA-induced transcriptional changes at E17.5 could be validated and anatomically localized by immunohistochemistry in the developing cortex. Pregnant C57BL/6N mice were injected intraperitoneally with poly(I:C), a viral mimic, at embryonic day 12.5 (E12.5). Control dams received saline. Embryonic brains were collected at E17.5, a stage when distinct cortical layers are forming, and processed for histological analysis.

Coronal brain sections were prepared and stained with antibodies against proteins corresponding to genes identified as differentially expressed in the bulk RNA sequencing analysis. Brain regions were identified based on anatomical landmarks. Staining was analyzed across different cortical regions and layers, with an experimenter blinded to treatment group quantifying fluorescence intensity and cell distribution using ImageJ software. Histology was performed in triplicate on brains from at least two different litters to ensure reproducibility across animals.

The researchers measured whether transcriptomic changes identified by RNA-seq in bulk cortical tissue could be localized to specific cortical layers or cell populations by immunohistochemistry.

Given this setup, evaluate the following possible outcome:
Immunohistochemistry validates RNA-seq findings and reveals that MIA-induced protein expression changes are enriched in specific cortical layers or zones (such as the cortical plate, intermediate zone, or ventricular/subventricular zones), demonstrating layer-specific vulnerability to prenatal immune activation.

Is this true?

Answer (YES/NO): YES